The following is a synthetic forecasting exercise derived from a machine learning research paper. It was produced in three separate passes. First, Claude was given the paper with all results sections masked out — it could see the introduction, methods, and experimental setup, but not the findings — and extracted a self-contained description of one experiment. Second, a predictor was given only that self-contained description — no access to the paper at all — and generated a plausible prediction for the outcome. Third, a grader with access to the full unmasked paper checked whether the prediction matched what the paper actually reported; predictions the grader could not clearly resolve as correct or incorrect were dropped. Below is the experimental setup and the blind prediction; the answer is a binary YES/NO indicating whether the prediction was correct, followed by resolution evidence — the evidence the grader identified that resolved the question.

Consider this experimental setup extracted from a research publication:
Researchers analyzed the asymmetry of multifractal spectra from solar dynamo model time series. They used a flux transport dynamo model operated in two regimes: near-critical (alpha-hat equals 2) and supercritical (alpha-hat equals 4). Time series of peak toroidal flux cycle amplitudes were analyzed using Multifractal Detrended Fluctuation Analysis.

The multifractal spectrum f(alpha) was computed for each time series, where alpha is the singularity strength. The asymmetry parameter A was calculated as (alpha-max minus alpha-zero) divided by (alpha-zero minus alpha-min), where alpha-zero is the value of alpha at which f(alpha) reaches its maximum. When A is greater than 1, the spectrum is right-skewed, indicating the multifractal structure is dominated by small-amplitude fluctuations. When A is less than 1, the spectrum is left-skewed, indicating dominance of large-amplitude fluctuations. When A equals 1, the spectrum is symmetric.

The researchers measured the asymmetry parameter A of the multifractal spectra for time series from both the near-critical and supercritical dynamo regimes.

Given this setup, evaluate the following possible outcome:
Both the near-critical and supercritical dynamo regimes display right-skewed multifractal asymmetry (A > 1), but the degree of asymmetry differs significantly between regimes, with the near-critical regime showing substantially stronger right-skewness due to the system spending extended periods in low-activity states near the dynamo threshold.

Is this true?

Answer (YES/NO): NO